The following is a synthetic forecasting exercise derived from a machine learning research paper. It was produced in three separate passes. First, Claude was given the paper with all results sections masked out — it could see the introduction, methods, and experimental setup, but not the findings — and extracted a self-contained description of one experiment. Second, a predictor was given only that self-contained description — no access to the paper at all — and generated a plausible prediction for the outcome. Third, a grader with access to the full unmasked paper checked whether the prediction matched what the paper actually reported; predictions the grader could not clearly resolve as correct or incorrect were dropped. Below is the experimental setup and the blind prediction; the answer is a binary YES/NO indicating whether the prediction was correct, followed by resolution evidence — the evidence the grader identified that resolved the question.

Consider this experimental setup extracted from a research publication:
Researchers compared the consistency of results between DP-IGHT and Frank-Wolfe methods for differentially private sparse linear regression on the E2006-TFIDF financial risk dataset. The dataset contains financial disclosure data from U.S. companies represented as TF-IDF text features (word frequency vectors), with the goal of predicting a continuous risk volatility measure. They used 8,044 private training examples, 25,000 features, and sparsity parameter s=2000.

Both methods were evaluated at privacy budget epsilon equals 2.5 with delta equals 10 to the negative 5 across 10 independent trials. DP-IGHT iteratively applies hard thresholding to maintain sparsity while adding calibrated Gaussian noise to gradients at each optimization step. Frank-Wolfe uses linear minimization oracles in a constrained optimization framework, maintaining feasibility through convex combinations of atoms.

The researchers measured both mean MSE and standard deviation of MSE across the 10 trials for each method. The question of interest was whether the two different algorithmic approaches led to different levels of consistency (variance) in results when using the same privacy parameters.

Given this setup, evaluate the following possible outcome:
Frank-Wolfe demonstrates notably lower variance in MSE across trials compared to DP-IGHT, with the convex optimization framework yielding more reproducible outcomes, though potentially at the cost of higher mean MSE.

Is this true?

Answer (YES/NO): NO